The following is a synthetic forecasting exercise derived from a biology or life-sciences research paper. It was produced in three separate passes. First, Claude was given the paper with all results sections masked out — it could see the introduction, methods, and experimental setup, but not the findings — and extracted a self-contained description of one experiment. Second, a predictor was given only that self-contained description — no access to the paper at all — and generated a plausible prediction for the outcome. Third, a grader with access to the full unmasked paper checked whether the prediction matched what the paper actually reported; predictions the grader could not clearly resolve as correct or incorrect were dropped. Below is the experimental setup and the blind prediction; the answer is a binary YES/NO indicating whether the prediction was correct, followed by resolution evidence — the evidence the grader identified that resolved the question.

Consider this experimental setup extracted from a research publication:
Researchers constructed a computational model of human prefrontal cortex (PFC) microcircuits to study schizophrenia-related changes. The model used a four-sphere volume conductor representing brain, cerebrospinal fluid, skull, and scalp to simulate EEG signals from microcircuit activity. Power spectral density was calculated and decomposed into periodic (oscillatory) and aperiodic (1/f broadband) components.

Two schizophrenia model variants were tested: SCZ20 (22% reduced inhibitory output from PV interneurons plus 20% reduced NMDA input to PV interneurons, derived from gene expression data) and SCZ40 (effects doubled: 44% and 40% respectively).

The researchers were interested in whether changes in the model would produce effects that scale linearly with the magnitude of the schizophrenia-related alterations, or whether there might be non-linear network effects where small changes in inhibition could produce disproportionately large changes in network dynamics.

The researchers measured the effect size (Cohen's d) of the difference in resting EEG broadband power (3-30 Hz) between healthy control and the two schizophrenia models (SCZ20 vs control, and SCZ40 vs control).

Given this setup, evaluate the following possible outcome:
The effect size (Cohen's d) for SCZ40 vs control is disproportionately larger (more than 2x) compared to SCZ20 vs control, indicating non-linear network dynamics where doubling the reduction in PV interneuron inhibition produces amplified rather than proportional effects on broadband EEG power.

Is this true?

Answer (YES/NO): NO